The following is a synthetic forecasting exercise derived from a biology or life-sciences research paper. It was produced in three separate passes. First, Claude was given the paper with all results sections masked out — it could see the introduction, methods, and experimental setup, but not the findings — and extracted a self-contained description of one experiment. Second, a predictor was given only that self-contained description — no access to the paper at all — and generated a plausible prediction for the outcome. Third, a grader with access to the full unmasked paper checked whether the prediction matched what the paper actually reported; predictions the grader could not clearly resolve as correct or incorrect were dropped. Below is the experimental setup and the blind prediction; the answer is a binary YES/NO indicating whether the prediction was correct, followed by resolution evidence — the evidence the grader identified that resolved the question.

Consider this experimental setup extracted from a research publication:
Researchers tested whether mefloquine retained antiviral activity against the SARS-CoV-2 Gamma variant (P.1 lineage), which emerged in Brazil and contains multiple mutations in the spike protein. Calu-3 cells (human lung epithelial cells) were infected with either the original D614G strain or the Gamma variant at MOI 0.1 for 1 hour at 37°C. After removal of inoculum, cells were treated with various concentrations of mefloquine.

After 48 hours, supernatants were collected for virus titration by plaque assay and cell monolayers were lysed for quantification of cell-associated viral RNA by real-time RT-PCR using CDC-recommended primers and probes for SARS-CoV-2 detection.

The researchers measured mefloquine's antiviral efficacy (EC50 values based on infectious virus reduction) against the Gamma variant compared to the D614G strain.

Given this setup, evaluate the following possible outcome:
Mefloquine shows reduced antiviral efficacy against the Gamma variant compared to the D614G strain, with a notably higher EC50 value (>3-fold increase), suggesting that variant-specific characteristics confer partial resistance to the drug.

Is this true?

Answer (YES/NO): NO